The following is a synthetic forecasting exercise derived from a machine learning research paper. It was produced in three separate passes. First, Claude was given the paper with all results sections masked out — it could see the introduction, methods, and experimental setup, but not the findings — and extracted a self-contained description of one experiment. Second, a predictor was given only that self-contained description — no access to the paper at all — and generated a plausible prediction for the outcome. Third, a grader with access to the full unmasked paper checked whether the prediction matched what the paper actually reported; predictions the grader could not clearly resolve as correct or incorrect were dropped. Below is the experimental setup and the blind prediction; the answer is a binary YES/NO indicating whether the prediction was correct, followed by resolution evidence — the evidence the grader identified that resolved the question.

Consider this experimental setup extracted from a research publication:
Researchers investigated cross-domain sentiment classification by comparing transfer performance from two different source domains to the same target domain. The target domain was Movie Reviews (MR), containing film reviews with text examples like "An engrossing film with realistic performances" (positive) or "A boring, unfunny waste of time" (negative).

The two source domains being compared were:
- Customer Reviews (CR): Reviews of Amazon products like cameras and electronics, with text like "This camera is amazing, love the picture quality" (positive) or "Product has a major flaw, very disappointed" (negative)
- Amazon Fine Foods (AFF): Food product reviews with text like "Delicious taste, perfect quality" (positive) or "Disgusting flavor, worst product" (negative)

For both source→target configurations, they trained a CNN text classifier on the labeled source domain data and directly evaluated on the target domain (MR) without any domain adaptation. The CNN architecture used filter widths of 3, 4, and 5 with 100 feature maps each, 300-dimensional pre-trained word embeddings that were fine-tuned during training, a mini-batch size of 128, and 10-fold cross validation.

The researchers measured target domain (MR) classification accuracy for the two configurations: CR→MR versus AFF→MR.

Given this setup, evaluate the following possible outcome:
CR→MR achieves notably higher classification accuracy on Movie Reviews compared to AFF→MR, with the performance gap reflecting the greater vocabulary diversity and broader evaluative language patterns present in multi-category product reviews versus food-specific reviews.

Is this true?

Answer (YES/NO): NO